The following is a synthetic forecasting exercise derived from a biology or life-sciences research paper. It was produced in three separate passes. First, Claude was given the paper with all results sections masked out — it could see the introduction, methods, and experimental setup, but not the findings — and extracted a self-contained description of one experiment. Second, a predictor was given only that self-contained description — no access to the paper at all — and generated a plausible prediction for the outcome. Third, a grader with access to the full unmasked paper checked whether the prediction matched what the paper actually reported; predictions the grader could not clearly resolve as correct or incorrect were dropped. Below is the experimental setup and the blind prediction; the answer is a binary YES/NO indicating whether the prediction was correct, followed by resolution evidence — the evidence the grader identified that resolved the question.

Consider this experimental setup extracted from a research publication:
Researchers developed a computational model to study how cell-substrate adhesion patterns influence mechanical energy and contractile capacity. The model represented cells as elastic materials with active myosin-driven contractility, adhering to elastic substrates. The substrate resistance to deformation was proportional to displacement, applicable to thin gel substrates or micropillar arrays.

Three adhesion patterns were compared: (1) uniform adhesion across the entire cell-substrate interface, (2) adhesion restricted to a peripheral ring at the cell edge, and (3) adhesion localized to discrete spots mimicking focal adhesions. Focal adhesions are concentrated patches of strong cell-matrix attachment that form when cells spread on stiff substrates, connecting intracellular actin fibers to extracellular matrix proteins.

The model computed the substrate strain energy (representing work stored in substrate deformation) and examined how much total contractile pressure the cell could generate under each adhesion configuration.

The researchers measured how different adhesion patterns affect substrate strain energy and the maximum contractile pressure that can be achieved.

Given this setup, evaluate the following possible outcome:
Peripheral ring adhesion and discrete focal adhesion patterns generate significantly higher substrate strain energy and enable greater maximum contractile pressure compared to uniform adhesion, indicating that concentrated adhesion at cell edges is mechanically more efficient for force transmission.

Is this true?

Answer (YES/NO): NO